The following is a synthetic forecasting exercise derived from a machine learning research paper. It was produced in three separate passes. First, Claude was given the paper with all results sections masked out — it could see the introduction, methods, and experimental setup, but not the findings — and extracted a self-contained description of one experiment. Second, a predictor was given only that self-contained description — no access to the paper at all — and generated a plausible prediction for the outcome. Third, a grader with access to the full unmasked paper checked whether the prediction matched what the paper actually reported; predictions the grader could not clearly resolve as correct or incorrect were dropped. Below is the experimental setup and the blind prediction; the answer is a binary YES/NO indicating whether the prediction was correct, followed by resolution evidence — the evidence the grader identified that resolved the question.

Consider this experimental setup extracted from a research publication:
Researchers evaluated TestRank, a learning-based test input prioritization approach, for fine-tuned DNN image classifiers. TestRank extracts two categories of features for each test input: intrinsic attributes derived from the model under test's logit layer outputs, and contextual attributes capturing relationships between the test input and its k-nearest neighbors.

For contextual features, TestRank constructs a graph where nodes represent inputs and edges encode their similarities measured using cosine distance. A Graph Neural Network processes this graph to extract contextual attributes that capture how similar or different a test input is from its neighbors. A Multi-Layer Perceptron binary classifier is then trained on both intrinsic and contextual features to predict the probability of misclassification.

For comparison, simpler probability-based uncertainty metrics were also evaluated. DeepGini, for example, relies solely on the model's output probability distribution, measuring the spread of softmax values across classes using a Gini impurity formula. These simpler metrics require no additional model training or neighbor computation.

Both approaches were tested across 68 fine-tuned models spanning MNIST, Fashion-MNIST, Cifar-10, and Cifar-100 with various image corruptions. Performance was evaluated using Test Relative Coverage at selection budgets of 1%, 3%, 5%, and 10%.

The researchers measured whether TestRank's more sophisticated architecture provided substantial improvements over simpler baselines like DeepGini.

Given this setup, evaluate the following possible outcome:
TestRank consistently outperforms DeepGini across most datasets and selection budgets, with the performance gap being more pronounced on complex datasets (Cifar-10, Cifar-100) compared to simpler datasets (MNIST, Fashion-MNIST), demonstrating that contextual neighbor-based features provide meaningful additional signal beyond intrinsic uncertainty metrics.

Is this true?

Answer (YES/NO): NO